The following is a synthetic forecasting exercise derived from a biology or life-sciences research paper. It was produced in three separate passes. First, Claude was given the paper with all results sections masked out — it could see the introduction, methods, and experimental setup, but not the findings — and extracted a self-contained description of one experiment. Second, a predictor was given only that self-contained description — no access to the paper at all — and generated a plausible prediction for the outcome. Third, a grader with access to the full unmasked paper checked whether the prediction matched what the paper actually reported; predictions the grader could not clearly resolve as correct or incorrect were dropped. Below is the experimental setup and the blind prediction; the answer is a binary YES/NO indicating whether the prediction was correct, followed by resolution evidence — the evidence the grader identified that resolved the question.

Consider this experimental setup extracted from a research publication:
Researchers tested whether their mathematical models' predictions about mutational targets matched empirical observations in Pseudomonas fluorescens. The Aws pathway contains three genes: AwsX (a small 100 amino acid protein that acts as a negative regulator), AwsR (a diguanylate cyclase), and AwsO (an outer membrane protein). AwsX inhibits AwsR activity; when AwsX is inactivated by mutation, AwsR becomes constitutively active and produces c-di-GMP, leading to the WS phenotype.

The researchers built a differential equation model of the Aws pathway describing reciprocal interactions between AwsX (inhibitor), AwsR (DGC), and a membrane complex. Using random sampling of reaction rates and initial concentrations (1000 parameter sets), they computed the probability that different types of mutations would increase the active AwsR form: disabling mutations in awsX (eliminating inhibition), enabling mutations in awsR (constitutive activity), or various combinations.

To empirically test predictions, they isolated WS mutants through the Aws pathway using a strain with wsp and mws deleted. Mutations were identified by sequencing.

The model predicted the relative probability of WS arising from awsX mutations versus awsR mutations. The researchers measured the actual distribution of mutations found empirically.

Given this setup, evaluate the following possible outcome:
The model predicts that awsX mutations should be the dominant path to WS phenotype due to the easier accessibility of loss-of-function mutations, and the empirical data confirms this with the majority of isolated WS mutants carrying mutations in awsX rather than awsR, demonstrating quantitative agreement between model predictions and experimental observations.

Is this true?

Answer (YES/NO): NO